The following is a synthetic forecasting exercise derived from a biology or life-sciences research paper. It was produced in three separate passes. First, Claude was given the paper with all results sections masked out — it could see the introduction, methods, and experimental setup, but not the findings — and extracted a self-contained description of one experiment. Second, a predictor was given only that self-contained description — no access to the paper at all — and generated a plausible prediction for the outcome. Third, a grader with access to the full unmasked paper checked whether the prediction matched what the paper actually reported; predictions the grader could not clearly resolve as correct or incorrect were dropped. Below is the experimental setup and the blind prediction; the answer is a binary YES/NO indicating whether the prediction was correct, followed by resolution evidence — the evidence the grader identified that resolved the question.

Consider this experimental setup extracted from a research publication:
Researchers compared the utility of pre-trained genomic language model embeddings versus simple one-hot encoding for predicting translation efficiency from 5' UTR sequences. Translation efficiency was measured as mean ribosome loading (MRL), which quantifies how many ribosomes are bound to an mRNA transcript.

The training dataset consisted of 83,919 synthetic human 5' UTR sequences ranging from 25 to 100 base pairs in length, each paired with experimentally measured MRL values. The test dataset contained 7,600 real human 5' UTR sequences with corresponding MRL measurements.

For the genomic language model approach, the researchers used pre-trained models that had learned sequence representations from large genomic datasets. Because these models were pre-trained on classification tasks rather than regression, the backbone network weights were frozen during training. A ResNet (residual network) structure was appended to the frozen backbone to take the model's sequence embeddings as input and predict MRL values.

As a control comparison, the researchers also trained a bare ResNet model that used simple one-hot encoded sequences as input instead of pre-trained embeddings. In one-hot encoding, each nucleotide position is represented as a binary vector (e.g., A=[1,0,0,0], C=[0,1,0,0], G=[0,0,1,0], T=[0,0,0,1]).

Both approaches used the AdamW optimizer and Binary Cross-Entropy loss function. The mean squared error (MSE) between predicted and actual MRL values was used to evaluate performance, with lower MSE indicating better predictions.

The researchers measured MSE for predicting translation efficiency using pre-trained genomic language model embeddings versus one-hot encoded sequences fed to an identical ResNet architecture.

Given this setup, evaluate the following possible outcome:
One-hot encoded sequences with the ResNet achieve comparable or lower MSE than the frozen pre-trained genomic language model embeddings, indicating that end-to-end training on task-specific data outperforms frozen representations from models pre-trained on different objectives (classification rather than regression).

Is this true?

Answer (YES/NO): NO